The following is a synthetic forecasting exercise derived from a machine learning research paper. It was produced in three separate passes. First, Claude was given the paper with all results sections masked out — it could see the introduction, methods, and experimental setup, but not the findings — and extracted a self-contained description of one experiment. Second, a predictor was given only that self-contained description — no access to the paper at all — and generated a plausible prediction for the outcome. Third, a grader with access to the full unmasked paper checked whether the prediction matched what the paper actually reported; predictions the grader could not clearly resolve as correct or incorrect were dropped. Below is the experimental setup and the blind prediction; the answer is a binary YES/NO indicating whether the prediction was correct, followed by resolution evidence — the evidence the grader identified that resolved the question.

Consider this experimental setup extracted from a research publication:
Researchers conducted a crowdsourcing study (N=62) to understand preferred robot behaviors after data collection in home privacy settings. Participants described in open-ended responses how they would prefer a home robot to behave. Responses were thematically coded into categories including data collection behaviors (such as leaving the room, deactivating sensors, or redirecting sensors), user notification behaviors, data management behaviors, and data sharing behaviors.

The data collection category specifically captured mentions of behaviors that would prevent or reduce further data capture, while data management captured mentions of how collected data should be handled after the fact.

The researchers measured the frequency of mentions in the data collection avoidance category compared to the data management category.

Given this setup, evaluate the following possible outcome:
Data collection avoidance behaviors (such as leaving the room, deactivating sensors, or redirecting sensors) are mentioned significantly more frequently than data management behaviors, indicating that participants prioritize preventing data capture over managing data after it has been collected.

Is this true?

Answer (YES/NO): NO